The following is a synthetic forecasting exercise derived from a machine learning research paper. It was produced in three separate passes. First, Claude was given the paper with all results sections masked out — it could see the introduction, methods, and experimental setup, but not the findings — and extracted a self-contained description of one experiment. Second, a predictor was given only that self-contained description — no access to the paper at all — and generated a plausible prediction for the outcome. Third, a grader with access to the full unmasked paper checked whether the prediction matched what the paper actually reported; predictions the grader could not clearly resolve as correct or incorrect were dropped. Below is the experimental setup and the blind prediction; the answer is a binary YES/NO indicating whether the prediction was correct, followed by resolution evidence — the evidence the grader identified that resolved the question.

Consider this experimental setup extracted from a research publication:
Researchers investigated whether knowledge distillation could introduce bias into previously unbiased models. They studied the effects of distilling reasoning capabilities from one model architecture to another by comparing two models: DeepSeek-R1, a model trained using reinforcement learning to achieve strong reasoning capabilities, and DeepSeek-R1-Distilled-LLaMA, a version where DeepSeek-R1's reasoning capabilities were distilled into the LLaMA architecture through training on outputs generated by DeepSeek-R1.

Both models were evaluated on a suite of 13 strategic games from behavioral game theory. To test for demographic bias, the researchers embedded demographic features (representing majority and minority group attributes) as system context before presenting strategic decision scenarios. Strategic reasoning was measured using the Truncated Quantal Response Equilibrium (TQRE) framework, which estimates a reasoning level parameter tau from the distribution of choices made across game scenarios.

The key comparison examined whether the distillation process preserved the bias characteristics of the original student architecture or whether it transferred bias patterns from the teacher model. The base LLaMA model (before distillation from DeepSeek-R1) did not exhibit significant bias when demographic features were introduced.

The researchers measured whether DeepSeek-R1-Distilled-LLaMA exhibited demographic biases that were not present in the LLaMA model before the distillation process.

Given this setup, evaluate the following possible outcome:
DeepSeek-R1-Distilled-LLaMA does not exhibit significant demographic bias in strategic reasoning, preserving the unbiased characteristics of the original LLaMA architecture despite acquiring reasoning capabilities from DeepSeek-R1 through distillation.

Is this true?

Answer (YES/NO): NO